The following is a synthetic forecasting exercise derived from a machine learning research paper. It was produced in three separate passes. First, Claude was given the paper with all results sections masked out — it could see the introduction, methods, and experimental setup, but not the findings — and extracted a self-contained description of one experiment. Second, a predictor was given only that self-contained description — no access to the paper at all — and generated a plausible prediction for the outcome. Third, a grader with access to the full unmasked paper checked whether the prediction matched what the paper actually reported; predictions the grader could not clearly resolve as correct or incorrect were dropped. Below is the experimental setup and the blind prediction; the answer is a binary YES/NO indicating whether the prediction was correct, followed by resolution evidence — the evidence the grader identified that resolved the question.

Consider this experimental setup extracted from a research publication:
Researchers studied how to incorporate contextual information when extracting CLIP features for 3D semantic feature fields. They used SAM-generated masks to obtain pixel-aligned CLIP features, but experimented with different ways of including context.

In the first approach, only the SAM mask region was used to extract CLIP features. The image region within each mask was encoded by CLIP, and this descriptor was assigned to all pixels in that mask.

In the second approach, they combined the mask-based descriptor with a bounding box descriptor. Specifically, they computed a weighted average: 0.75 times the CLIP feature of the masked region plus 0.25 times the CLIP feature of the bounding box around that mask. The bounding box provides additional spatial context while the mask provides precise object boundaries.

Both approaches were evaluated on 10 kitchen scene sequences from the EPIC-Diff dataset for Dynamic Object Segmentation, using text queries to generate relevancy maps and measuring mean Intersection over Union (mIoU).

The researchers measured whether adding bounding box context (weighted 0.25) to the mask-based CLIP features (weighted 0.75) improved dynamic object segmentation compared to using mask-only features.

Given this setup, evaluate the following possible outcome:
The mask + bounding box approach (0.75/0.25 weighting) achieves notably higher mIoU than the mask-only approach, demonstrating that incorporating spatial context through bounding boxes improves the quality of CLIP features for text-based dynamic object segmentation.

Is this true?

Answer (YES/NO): YES